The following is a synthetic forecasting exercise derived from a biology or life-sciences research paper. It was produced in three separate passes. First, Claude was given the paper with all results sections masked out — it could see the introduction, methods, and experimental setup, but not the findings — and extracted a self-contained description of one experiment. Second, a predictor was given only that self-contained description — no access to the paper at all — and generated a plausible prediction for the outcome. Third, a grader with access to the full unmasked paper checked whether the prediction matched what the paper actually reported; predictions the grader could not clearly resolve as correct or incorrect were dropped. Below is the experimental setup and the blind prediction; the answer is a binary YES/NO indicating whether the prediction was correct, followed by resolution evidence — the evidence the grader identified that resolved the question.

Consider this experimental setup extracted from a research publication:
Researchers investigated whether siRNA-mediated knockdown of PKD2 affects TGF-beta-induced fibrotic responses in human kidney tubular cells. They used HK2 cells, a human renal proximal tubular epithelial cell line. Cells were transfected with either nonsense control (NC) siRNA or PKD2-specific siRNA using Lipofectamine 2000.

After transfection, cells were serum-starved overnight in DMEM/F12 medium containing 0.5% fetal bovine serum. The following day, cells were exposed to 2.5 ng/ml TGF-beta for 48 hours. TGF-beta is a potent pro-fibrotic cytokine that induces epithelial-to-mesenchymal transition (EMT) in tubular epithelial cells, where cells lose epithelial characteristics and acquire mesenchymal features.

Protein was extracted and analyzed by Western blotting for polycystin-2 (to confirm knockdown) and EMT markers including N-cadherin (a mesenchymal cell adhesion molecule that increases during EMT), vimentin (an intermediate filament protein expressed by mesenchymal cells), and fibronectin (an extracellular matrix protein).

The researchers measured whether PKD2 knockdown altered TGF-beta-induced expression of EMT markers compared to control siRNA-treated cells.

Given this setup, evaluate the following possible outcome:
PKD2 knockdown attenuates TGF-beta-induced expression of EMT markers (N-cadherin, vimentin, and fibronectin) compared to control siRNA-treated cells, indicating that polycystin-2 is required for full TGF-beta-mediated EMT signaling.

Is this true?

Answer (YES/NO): YES